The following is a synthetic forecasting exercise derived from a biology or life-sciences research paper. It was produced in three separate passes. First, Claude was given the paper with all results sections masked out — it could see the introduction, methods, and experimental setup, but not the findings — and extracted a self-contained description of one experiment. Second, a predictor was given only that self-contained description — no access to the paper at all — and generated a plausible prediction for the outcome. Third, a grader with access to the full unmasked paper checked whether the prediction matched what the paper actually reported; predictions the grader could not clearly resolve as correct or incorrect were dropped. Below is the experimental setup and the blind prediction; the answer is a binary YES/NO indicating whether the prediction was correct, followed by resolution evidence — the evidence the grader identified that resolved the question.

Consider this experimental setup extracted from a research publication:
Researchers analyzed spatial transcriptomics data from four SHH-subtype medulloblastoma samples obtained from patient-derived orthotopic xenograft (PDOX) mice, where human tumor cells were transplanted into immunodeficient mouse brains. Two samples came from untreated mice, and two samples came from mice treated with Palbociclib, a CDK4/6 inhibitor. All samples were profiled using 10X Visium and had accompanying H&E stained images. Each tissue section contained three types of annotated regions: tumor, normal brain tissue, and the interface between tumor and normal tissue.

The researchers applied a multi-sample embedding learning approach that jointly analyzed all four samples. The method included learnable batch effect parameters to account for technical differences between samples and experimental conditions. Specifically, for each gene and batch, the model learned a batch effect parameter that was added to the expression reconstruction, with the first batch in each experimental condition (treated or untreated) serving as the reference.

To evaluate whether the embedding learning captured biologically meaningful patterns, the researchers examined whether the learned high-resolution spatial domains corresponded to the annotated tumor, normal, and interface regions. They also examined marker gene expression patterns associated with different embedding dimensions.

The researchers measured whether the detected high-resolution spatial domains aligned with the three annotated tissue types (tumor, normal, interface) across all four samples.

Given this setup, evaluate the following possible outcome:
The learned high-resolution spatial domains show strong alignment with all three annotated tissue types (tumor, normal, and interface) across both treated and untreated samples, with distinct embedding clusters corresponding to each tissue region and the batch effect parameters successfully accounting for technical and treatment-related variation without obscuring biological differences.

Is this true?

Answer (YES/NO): YES